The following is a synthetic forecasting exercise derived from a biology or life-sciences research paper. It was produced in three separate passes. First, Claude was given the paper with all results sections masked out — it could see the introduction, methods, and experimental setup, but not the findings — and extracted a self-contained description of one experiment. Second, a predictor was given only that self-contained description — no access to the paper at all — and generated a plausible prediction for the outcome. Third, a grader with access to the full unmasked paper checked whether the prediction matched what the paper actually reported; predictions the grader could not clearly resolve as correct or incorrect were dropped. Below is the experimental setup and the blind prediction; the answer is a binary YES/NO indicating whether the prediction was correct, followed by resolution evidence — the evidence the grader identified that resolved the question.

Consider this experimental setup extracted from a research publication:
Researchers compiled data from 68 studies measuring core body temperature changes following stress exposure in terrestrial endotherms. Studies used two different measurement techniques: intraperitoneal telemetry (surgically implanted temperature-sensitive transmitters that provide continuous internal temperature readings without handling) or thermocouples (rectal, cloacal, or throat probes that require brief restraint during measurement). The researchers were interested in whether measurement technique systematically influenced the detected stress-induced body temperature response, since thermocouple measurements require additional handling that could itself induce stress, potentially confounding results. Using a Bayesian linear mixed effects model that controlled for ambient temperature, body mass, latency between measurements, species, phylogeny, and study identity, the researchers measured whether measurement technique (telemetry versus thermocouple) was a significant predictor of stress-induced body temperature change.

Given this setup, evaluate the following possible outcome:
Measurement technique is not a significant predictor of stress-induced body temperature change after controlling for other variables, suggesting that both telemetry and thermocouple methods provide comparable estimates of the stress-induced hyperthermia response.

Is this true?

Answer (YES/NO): YES